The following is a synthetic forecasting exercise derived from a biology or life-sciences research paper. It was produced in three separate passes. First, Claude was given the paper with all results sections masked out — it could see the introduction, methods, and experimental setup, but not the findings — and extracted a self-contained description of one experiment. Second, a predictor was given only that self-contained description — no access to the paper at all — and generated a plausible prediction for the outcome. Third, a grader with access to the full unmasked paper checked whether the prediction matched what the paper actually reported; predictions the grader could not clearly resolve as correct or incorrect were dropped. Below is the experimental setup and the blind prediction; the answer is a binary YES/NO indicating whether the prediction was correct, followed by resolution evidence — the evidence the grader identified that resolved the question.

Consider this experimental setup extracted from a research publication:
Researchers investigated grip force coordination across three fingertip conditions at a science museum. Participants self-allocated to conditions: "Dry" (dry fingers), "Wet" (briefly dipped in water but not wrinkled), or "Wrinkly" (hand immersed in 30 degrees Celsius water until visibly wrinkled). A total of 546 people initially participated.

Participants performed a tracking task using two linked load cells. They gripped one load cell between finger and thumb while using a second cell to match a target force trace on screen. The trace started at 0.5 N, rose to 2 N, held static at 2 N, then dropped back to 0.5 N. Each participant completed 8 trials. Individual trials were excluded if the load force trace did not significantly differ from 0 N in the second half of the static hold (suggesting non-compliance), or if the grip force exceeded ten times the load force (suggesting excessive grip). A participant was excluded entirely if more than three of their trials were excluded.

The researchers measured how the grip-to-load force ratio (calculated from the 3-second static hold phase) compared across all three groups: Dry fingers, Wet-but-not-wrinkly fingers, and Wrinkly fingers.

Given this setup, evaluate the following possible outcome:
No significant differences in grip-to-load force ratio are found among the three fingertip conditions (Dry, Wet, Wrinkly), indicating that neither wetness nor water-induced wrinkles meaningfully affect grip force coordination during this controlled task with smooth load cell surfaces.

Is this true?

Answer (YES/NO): NO